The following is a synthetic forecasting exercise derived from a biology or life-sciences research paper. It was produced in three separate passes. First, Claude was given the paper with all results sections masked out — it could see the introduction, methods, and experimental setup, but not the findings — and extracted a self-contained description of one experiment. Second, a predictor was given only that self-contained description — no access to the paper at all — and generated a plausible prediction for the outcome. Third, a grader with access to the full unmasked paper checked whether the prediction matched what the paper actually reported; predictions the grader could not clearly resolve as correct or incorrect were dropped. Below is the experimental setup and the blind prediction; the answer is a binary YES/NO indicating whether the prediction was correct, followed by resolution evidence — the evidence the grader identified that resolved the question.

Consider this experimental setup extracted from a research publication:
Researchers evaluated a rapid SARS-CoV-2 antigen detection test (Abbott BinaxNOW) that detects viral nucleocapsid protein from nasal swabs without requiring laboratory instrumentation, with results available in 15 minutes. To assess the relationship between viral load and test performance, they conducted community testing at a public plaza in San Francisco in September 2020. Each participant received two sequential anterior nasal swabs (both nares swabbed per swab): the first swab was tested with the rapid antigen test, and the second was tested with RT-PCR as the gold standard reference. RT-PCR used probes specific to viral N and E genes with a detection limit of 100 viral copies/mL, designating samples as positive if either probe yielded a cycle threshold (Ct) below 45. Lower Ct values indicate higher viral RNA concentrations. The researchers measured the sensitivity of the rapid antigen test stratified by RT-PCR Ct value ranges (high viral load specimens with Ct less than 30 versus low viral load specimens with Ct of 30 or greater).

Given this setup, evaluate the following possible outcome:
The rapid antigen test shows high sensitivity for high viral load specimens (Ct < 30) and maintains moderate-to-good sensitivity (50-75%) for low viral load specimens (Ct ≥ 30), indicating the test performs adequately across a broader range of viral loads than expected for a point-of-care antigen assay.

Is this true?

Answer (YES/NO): NO